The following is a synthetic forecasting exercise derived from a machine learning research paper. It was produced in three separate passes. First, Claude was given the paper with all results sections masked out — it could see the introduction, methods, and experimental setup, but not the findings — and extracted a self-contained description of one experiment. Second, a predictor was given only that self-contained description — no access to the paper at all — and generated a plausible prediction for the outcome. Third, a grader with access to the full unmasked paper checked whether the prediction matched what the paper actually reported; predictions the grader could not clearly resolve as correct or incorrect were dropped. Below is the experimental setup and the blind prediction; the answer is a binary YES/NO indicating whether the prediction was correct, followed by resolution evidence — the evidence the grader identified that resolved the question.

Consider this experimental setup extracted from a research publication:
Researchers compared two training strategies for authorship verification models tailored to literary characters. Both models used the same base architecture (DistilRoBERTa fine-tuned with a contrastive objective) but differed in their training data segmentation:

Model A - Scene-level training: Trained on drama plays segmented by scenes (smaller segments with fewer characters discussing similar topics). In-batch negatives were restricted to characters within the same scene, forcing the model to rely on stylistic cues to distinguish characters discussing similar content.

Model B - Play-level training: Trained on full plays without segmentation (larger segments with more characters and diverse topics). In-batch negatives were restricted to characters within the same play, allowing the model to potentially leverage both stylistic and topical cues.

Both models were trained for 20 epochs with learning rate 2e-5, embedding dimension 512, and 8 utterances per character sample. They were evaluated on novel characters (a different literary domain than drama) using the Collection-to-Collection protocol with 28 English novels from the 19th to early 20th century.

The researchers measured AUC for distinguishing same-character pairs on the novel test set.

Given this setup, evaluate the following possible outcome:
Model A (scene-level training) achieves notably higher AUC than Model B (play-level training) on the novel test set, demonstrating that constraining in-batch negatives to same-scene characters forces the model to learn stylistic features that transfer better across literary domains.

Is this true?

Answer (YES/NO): NO